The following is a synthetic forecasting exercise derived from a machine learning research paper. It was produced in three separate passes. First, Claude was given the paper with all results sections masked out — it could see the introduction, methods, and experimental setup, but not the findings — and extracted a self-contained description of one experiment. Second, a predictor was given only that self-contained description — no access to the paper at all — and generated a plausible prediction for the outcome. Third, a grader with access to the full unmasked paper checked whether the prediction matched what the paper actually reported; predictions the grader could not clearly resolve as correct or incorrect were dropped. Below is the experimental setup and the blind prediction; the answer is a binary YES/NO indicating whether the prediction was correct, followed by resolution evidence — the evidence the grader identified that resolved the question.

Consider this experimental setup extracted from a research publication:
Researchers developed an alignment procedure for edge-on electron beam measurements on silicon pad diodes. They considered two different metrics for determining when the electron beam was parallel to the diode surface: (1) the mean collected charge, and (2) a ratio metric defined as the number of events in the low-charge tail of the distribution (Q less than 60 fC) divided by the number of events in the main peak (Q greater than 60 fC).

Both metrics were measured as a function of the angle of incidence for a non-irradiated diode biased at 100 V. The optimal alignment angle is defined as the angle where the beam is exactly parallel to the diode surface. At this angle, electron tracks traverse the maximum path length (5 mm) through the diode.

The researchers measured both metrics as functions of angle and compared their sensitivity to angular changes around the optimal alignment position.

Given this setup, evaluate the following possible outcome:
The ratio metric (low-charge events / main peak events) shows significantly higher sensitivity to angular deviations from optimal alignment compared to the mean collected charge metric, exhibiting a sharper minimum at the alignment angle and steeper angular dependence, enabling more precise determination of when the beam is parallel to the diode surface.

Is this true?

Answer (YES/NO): YES